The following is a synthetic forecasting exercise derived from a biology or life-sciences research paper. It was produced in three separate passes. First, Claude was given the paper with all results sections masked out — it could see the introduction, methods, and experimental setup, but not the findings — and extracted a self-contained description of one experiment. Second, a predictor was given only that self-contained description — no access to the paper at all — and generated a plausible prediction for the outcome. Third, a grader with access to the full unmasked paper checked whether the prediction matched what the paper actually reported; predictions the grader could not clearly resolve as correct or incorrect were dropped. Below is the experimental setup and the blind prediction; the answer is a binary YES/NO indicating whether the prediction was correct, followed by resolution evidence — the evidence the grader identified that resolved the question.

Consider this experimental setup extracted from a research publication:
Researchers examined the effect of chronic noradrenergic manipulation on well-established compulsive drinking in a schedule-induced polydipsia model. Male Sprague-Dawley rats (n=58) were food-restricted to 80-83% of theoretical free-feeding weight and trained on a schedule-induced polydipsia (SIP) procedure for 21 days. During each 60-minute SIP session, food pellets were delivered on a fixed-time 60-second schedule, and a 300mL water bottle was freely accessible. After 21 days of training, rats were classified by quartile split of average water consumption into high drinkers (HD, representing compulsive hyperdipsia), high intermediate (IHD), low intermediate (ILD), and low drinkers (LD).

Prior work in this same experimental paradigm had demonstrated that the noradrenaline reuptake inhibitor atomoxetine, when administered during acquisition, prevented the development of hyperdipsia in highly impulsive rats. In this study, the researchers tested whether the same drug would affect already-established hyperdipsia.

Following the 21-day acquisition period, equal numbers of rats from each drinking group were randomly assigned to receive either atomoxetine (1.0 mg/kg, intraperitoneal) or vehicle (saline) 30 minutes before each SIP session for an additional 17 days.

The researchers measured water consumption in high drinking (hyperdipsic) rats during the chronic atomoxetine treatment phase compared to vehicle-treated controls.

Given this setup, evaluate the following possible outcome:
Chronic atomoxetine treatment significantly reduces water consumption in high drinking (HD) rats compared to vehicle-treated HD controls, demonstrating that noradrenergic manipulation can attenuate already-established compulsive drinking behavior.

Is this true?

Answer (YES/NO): NO